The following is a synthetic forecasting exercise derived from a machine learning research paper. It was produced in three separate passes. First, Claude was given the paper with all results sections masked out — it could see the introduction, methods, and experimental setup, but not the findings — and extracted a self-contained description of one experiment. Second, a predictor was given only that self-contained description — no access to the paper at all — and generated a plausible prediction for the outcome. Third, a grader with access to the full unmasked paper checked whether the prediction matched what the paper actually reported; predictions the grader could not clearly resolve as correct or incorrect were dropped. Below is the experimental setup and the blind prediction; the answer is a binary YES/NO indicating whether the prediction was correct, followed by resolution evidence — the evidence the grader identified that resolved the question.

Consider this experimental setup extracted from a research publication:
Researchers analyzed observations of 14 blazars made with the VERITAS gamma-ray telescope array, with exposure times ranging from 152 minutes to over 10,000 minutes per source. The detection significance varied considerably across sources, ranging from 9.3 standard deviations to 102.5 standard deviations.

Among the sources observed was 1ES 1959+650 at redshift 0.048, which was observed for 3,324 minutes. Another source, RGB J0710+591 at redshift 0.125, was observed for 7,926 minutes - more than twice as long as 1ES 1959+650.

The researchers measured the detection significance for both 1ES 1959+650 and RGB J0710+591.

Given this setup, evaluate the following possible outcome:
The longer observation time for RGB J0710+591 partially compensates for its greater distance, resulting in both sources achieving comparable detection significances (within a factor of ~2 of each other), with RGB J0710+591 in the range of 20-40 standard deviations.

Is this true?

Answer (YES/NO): NO